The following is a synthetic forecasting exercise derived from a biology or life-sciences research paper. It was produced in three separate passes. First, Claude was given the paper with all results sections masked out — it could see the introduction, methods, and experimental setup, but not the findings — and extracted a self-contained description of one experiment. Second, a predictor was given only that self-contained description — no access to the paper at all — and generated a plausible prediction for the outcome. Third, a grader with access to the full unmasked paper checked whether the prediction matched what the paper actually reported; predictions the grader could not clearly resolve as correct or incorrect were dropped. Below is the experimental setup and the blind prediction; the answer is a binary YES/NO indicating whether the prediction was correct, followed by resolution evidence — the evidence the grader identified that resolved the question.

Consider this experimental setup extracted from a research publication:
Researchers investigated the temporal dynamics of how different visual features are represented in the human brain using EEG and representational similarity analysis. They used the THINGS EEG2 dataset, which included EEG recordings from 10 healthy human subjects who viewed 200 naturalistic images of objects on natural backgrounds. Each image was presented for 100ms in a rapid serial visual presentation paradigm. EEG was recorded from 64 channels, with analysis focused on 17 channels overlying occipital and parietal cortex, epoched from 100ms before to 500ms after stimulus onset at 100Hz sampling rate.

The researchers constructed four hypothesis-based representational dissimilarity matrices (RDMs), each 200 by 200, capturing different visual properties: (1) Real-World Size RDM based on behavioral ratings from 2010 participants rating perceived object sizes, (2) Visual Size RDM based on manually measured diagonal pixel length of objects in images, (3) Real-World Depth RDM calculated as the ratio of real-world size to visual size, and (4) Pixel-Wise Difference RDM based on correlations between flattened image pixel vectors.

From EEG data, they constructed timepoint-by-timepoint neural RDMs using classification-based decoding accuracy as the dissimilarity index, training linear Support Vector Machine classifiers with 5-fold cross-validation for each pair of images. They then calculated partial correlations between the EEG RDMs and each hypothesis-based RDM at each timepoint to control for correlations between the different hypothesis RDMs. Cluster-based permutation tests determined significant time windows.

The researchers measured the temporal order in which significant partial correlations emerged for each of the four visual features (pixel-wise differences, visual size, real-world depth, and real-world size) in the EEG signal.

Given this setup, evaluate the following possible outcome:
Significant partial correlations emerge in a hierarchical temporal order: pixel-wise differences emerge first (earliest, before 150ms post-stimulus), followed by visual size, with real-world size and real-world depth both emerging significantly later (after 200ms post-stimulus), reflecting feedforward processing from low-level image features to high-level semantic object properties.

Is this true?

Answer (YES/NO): NO